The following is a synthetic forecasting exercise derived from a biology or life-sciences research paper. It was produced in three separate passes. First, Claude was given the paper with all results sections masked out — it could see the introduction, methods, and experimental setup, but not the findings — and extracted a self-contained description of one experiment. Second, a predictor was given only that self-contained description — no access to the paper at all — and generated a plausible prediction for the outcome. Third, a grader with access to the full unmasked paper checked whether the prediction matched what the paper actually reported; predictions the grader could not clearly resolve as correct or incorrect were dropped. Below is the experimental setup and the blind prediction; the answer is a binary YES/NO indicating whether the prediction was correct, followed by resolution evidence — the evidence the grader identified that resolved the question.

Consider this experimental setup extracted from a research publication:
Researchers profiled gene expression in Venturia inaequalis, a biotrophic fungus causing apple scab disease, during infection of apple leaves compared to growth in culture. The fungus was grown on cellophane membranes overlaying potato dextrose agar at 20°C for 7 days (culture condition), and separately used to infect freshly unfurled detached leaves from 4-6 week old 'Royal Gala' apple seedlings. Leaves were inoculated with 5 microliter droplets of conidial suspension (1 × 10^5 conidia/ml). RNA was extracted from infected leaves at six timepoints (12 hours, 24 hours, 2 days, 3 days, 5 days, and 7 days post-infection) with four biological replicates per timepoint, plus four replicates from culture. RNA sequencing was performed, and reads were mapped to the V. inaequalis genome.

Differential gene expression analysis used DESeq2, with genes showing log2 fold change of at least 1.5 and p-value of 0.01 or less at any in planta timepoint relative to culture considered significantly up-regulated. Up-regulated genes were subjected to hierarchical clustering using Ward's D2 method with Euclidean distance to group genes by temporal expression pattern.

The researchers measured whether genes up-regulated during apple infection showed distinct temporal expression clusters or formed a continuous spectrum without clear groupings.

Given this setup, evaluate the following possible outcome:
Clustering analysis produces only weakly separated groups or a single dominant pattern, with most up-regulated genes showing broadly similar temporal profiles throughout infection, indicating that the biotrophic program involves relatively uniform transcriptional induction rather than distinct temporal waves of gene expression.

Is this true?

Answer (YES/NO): NO